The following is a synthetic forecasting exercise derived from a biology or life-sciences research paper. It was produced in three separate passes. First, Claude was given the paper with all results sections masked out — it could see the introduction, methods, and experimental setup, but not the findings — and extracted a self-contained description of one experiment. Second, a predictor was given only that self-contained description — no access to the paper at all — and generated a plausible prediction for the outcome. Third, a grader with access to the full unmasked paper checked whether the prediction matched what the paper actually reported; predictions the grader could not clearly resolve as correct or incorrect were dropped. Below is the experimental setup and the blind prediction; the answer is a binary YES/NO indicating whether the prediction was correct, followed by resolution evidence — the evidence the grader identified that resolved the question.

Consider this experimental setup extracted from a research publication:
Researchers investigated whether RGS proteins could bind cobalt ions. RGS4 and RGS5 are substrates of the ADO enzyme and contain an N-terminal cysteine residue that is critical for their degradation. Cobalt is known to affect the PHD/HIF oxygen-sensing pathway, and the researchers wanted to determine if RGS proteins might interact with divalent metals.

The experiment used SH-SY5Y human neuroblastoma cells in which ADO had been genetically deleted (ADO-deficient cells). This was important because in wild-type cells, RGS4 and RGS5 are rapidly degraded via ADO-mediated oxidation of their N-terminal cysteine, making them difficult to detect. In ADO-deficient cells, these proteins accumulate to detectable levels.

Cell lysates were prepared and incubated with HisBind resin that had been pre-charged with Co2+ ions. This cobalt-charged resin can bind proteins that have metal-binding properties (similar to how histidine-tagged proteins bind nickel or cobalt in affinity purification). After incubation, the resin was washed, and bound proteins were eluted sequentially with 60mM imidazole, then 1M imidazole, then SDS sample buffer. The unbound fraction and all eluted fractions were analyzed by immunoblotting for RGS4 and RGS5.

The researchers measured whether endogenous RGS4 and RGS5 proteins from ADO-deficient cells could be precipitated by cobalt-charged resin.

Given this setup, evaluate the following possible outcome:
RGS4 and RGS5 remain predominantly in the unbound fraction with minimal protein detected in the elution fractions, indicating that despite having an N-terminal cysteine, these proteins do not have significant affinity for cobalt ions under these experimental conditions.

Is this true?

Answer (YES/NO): NO